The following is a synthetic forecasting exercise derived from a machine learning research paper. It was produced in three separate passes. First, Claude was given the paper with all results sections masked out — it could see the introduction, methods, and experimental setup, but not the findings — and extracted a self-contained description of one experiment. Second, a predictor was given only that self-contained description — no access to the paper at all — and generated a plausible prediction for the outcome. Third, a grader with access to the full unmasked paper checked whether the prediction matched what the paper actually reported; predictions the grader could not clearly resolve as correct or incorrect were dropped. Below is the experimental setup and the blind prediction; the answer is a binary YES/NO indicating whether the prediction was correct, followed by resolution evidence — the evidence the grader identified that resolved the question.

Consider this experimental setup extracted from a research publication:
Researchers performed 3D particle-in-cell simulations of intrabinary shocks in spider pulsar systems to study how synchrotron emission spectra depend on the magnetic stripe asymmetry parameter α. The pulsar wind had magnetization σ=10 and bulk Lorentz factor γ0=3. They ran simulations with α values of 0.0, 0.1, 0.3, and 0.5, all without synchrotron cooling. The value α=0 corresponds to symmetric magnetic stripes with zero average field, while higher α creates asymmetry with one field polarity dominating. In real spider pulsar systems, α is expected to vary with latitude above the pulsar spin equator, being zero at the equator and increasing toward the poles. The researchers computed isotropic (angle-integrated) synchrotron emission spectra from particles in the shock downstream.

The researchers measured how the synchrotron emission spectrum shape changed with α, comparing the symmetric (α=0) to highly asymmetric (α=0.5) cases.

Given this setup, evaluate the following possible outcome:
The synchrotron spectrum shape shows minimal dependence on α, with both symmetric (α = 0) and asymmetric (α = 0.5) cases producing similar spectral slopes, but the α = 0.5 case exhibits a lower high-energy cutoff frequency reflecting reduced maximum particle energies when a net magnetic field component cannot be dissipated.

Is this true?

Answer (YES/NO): NO